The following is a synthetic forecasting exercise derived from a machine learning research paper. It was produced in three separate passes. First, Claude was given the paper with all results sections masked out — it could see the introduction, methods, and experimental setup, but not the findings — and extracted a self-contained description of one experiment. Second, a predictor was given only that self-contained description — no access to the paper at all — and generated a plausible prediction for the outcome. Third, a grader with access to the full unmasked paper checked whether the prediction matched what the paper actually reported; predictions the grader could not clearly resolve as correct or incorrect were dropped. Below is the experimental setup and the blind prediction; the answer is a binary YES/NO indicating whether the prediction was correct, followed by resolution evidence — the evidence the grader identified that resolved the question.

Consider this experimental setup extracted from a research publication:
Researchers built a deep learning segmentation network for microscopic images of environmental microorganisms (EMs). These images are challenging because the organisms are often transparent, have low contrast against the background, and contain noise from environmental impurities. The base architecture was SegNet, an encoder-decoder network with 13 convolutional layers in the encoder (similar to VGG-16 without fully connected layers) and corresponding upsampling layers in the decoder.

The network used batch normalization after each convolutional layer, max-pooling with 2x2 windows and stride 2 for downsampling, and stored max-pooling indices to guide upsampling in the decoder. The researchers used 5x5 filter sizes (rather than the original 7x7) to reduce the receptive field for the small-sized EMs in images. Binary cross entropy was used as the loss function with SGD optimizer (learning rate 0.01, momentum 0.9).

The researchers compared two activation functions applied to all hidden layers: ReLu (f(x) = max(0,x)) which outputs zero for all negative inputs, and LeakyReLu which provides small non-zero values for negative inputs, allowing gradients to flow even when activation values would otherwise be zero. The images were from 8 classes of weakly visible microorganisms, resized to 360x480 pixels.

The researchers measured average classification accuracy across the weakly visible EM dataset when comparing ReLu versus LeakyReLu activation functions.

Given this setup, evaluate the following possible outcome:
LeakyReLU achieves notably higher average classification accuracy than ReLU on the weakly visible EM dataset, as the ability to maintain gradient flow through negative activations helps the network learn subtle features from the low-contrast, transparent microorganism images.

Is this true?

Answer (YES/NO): NO